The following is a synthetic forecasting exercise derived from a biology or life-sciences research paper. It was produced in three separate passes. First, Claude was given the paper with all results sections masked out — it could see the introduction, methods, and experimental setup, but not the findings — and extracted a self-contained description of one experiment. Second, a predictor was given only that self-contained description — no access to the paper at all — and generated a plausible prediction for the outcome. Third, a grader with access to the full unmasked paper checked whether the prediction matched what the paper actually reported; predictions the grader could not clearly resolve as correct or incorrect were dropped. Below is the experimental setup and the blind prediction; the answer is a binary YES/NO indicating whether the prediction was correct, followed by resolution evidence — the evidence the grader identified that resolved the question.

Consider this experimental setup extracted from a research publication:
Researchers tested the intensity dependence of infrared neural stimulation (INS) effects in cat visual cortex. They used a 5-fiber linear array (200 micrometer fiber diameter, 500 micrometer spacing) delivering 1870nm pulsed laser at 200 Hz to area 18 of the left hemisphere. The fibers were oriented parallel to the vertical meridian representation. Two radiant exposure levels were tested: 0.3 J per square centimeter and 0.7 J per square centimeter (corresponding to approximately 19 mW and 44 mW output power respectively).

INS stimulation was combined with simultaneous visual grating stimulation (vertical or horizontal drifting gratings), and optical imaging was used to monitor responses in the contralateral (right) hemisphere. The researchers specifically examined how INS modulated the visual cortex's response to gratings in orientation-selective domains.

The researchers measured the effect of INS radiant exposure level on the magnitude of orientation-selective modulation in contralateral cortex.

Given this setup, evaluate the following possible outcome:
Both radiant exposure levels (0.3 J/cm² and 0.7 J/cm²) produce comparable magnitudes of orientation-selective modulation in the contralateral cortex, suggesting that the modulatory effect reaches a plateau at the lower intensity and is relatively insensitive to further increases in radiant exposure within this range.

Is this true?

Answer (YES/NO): NO